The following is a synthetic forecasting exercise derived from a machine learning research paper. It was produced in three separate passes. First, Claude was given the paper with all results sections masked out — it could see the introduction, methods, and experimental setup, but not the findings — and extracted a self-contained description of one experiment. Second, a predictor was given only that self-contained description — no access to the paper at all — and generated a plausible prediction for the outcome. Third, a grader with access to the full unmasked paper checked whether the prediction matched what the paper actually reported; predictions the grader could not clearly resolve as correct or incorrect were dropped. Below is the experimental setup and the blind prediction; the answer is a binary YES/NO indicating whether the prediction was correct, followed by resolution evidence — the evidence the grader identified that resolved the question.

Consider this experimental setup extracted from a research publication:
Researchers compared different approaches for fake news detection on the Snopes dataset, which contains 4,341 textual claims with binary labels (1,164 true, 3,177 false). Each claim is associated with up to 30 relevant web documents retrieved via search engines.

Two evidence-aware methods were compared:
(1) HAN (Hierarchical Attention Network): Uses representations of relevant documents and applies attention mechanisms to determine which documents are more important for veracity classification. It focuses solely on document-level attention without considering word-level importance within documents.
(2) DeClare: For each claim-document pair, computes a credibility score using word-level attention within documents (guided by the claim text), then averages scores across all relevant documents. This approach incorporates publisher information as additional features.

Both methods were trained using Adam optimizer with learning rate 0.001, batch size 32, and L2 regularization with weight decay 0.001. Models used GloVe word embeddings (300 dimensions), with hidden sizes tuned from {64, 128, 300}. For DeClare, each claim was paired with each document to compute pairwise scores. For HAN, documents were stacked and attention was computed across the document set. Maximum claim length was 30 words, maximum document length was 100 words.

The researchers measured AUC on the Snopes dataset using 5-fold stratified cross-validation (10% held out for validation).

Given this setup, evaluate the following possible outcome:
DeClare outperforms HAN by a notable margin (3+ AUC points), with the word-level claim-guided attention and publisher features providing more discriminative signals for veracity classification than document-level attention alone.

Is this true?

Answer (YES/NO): YES